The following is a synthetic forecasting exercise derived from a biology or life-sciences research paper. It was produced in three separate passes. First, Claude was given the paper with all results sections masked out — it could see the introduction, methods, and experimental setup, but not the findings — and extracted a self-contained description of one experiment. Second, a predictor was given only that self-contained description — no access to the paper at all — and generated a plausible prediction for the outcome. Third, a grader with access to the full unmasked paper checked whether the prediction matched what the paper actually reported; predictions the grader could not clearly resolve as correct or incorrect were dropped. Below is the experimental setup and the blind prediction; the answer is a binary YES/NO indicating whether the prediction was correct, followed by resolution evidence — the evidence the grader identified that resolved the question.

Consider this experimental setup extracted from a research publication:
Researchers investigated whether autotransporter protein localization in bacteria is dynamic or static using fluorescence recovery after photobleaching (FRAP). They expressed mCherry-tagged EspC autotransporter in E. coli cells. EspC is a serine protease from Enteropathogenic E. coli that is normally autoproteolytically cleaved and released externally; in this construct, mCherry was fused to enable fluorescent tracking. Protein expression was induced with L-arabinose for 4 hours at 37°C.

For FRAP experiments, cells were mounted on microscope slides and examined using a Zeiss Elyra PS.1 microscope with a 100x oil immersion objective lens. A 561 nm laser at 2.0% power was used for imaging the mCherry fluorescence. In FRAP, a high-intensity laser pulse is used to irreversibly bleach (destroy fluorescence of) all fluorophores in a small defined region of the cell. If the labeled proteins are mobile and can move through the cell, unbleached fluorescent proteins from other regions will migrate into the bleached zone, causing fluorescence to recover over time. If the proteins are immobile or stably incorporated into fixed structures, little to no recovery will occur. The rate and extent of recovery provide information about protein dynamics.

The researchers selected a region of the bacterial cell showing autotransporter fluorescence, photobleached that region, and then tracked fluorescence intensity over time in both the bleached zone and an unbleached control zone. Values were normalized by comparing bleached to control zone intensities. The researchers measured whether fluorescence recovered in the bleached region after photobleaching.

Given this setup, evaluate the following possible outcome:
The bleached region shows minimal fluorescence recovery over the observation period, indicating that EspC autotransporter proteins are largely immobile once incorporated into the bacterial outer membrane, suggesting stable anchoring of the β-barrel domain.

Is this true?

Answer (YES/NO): NO